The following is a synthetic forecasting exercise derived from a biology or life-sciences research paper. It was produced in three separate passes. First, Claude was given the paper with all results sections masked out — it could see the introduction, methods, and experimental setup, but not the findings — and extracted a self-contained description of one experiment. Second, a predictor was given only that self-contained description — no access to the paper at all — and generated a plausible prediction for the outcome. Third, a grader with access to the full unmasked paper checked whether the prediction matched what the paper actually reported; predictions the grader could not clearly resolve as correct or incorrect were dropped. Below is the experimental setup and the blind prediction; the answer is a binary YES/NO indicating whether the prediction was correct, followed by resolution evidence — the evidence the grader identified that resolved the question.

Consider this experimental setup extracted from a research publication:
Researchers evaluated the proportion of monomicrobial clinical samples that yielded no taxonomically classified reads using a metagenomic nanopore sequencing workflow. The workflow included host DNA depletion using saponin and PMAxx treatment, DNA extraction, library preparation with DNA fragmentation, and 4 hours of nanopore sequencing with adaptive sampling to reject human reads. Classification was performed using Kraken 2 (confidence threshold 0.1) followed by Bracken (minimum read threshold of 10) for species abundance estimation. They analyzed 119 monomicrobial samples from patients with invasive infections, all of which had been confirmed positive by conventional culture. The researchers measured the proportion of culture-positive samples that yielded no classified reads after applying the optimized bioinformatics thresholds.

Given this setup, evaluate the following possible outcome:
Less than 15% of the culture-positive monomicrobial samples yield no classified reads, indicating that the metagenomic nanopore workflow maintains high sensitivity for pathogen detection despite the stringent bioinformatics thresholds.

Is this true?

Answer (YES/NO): NO